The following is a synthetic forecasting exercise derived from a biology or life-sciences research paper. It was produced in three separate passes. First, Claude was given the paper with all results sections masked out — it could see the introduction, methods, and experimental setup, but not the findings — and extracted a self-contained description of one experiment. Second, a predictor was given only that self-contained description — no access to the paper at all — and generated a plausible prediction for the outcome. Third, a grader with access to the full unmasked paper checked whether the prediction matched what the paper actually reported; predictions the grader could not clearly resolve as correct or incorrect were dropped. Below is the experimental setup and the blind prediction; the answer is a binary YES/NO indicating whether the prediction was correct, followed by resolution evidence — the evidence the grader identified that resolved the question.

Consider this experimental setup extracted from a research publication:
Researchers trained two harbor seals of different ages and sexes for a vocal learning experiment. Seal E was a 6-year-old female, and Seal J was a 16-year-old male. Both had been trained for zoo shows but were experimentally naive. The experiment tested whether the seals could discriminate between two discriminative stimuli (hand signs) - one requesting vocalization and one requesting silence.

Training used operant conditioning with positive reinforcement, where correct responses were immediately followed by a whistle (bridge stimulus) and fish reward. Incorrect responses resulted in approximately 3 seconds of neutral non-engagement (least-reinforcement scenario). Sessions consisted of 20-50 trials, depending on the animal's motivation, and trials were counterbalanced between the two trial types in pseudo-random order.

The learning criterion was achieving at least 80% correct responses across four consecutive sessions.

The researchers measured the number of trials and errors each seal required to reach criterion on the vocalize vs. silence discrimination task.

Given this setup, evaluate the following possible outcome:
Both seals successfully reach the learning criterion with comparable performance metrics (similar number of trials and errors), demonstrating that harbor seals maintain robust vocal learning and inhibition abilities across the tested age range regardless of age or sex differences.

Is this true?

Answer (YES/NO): NO